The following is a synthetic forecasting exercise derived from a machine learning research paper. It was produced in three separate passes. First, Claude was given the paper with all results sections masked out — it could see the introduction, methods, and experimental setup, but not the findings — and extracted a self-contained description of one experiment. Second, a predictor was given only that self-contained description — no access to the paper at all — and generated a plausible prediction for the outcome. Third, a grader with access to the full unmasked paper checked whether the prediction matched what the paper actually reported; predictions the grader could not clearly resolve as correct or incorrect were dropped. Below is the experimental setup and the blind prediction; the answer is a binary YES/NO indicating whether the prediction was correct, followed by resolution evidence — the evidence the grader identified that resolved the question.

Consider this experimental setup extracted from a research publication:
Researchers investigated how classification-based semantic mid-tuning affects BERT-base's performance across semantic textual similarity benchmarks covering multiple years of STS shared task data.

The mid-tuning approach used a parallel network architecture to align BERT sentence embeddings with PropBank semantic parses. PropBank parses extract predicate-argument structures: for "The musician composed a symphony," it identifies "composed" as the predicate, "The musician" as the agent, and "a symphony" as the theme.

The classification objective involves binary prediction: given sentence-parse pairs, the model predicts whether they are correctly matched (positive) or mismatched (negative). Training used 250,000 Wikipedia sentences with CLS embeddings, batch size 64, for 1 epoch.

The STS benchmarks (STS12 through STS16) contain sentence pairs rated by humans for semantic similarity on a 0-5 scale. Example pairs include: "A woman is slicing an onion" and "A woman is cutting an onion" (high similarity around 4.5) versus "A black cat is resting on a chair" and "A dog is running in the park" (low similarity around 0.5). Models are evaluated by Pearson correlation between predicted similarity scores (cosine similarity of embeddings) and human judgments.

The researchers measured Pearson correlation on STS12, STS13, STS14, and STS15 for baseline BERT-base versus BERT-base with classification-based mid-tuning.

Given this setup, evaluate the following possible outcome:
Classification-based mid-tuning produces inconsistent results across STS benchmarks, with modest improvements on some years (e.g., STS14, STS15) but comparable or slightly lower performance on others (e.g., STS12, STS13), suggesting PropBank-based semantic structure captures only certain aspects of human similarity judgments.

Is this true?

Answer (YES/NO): NO